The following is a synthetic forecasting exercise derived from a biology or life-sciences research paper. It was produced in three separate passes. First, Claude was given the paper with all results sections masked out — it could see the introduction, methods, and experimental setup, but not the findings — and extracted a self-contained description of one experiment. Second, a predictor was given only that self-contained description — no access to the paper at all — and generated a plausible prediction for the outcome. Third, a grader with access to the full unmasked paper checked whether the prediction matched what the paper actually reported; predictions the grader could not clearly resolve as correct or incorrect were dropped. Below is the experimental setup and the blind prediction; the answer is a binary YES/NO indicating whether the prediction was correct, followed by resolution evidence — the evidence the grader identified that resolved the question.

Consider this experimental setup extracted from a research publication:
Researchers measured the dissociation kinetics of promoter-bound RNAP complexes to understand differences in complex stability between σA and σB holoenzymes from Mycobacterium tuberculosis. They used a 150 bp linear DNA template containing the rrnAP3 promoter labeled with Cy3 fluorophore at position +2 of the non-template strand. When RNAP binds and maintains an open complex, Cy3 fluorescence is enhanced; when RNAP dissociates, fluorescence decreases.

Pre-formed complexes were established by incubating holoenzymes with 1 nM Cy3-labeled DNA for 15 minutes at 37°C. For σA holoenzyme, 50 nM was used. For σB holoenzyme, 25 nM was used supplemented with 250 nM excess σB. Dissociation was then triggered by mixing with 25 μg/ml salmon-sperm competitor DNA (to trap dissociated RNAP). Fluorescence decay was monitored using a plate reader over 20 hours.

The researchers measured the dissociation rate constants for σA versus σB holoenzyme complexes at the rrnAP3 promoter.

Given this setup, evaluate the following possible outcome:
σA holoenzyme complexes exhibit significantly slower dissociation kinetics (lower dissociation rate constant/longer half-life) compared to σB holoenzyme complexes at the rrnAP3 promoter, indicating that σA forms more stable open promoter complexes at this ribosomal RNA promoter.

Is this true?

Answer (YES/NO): NO